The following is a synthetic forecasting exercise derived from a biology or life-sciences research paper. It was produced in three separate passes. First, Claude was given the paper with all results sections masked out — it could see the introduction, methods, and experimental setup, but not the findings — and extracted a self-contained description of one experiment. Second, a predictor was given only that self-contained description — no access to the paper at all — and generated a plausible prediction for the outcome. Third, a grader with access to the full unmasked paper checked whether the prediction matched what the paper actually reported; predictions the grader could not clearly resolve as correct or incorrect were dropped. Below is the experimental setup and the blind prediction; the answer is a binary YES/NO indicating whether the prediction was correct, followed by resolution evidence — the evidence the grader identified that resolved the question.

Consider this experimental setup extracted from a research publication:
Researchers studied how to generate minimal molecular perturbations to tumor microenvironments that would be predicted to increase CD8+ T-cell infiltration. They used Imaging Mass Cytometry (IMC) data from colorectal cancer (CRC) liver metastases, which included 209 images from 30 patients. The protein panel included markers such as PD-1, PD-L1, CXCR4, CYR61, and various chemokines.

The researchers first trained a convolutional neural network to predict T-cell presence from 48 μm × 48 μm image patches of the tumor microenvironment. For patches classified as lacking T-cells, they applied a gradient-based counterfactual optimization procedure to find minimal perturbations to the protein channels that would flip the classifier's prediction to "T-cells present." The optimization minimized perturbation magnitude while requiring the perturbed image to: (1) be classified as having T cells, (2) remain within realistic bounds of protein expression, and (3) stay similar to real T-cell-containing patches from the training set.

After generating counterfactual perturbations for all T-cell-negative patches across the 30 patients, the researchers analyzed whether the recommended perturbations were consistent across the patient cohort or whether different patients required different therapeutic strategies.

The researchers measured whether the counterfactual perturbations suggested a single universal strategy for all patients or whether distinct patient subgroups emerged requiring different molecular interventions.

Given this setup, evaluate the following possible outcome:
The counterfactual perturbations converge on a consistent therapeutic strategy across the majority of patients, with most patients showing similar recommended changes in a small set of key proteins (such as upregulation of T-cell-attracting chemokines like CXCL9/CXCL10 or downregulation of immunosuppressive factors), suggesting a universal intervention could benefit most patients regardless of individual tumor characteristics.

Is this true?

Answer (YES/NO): NO